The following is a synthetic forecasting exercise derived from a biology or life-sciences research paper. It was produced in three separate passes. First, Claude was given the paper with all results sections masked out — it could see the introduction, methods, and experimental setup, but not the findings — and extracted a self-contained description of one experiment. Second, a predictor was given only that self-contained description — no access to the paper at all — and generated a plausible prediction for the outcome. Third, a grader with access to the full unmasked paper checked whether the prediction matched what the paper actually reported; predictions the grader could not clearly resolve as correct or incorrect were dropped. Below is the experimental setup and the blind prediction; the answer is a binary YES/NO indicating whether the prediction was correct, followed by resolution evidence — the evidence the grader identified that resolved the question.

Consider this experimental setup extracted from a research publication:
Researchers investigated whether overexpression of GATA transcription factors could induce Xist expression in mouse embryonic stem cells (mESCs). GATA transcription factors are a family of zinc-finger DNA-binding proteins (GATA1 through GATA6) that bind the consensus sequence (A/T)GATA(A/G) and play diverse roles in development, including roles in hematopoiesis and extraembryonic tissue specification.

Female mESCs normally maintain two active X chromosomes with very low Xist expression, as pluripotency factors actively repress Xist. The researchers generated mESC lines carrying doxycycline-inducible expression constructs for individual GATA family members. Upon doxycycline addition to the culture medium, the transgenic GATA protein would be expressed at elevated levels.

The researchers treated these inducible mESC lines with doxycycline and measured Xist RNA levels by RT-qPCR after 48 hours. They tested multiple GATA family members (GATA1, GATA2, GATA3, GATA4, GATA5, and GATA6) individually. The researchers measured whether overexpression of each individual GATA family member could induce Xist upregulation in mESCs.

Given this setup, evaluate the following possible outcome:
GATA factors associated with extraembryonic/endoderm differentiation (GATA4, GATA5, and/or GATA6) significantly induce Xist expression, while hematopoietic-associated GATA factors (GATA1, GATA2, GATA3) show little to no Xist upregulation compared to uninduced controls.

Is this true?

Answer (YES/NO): NO